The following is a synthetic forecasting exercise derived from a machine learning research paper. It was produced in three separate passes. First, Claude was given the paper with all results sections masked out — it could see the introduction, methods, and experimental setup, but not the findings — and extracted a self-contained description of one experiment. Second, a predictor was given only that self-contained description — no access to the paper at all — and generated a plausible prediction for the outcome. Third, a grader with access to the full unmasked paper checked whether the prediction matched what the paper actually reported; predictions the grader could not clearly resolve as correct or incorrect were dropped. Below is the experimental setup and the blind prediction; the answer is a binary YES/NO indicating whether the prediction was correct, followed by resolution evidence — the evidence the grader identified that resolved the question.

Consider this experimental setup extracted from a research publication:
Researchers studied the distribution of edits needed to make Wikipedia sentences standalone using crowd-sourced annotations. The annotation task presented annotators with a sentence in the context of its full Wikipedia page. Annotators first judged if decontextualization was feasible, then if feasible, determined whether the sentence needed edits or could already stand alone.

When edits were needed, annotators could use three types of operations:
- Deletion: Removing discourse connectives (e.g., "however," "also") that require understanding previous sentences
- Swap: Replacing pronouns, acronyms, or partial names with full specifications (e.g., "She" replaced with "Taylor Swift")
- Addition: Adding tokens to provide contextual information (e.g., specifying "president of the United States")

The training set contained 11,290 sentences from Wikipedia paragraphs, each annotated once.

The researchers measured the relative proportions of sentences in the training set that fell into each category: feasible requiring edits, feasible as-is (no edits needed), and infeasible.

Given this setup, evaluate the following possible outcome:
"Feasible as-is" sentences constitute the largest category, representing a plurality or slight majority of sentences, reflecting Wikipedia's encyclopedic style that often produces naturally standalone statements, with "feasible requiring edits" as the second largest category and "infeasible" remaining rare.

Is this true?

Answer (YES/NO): NO